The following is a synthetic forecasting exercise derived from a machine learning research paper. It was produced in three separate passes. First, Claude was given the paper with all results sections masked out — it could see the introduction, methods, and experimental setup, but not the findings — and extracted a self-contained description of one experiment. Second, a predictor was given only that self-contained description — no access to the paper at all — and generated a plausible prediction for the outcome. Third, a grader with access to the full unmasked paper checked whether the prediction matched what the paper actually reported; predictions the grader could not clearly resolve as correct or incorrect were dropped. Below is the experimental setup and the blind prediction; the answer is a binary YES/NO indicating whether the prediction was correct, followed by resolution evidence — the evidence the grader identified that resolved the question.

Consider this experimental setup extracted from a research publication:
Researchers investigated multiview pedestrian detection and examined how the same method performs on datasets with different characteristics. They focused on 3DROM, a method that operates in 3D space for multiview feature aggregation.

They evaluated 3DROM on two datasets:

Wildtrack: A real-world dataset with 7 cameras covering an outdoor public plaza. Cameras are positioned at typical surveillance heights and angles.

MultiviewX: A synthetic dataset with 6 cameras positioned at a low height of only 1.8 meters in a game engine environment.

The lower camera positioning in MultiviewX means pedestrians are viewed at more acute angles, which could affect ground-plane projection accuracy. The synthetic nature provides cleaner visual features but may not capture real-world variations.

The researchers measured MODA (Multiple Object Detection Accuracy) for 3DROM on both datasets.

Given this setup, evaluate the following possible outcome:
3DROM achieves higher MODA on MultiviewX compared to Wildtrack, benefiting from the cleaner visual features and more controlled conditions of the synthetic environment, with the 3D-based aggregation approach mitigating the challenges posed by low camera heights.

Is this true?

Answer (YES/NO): YES